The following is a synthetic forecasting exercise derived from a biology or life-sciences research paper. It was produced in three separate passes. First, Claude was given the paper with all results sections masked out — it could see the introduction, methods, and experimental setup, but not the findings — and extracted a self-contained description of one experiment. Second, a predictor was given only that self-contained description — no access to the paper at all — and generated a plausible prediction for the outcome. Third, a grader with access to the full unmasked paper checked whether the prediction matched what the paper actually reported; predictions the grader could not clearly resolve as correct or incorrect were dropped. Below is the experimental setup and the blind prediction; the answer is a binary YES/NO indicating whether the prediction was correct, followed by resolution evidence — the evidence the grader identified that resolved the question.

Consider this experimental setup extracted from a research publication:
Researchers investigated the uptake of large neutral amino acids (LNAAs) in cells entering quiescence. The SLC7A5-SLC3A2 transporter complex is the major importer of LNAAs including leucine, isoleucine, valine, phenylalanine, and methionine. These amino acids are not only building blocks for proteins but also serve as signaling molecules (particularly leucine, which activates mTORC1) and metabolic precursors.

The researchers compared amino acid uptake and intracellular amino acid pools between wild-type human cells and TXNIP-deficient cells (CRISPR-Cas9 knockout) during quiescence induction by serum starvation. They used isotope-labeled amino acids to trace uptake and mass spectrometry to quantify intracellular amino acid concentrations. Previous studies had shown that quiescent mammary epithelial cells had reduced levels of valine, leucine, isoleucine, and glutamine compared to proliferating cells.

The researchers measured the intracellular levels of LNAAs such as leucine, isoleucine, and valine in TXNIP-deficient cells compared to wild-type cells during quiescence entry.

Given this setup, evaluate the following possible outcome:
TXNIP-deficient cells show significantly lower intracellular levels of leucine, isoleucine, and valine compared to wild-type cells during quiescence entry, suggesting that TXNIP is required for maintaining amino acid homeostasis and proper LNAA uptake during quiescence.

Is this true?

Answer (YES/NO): NO